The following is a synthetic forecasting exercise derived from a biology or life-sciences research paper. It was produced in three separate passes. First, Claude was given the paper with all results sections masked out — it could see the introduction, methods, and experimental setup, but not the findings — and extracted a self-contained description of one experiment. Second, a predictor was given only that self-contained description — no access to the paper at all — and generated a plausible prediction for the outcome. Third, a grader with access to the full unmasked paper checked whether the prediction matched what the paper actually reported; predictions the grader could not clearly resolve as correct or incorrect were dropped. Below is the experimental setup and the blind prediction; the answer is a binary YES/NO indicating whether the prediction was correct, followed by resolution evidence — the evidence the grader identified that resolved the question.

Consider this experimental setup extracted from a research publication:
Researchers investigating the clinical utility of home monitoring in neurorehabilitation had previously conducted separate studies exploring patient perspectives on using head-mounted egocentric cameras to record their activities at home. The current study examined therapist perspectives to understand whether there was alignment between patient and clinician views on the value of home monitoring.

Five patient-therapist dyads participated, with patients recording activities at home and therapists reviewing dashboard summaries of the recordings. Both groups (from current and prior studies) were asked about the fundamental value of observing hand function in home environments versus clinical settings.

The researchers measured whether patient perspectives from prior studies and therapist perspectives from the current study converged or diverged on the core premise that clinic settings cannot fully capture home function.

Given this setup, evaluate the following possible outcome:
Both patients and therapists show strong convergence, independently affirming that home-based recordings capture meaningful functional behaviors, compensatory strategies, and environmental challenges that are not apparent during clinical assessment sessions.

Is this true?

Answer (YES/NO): YES